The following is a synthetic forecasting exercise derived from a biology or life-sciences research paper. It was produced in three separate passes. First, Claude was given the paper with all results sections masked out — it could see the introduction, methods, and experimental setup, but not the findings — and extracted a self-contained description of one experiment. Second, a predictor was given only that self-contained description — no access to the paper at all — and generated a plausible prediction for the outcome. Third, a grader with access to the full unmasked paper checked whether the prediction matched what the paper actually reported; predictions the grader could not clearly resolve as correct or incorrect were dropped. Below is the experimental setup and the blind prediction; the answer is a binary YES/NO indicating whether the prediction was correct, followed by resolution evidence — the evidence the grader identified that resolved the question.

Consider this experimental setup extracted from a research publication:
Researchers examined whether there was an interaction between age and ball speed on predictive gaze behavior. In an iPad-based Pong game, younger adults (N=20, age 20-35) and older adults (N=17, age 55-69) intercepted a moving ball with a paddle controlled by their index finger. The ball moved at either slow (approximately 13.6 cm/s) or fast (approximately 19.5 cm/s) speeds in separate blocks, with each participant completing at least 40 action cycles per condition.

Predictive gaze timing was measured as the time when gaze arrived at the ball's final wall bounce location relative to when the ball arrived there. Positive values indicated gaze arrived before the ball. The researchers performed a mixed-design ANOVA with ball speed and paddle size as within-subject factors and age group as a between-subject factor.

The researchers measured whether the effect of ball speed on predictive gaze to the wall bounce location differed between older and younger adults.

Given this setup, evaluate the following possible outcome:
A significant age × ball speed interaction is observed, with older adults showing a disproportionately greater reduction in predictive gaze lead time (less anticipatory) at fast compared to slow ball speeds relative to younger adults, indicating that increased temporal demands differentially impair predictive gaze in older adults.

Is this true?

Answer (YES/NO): NO